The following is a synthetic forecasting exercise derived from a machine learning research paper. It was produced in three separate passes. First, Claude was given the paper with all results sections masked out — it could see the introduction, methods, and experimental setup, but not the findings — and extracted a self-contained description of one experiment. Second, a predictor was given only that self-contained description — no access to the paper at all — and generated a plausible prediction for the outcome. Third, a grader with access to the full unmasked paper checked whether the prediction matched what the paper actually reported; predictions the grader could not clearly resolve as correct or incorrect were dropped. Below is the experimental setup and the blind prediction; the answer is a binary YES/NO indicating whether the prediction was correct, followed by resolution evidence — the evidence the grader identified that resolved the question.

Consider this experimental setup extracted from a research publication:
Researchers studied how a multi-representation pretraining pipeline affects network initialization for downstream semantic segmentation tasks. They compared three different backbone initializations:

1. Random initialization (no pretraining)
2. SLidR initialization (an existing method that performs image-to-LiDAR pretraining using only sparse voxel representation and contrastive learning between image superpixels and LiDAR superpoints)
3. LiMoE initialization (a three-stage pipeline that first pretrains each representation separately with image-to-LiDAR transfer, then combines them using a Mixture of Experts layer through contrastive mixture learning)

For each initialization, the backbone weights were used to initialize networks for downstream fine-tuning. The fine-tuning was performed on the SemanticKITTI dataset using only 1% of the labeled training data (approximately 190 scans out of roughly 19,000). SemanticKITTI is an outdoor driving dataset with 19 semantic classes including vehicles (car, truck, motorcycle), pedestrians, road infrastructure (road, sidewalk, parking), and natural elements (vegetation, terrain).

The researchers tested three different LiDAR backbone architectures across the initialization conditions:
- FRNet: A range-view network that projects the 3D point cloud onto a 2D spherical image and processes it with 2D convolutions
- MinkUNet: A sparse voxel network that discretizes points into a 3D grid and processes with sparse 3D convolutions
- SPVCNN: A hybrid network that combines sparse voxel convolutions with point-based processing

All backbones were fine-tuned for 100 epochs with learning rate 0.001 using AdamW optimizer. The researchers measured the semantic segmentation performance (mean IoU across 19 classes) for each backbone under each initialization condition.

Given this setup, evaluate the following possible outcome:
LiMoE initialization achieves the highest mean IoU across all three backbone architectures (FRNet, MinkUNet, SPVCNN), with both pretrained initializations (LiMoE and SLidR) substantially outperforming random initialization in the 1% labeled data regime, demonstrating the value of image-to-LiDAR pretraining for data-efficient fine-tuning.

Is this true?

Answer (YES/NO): YES